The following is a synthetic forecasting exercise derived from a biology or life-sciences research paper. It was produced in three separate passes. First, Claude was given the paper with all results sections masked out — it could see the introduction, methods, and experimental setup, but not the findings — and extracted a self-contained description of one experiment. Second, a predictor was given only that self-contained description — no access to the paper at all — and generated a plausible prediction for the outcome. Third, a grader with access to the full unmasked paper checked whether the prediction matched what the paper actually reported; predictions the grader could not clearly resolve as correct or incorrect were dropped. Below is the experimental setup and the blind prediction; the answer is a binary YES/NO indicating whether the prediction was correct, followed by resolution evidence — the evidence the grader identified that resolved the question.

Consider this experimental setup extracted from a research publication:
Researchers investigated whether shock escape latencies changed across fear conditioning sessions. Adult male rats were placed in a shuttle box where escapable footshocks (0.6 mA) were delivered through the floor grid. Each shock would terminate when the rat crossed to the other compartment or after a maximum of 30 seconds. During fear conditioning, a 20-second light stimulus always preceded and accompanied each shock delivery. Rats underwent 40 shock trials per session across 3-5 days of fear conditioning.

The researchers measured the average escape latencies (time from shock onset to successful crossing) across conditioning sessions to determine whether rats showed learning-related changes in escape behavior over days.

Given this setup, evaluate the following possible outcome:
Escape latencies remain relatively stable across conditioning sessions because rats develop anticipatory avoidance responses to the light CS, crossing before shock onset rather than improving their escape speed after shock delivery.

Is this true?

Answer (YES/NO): NO